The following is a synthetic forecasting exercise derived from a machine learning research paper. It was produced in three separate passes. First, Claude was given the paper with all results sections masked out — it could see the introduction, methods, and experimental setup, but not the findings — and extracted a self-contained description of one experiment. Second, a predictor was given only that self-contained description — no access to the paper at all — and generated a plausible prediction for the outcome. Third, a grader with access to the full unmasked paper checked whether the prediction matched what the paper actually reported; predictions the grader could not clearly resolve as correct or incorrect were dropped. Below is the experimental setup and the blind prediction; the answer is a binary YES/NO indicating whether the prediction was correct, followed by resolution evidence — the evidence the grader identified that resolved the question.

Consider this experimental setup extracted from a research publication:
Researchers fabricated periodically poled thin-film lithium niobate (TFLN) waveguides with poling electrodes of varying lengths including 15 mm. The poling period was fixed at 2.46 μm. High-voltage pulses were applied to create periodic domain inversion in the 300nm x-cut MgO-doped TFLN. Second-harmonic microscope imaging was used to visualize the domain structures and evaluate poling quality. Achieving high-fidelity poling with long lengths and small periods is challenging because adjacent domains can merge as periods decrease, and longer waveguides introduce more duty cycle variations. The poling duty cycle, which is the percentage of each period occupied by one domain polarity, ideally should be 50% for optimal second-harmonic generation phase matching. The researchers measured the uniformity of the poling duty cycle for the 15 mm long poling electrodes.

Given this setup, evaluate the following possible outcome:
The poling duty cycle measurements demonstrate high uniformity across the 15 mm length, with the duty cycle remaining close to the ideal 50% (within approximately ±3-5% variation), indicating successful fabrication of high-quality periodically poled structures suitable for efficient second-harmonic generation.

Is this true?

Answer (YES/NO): YES